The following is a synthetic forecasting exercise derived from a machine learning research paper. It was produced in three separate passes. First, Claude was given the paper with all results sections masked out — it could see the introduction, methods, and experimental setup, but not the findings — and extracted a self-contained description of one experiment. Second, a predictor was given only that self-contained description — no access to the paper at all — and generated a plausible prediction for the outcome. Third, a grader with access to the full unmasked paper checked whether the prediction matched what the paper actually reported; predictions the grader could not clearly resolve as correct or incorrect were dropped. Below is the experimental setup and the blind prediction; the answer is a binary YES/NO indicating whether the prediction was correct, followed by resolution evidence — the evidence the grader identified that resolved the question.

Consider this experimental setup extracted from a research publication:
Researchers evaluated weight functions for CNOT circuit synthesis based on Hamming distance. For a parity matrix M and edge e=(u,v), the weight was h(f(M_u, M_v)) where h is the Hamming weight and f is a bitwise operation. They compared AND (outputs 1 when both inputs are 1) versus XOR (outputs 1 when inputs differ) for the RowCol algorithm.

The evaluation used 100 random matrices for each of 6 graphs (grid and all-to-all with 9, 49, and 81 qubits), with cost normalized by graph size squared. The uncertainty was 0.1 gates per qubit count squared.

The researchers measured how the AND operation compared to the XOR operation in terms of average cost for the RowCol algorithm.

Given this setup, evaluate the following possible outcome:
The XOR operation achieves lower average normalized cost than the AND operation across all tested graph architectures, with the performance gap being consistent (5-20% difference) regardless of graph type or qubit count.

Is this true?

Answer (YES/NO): NO